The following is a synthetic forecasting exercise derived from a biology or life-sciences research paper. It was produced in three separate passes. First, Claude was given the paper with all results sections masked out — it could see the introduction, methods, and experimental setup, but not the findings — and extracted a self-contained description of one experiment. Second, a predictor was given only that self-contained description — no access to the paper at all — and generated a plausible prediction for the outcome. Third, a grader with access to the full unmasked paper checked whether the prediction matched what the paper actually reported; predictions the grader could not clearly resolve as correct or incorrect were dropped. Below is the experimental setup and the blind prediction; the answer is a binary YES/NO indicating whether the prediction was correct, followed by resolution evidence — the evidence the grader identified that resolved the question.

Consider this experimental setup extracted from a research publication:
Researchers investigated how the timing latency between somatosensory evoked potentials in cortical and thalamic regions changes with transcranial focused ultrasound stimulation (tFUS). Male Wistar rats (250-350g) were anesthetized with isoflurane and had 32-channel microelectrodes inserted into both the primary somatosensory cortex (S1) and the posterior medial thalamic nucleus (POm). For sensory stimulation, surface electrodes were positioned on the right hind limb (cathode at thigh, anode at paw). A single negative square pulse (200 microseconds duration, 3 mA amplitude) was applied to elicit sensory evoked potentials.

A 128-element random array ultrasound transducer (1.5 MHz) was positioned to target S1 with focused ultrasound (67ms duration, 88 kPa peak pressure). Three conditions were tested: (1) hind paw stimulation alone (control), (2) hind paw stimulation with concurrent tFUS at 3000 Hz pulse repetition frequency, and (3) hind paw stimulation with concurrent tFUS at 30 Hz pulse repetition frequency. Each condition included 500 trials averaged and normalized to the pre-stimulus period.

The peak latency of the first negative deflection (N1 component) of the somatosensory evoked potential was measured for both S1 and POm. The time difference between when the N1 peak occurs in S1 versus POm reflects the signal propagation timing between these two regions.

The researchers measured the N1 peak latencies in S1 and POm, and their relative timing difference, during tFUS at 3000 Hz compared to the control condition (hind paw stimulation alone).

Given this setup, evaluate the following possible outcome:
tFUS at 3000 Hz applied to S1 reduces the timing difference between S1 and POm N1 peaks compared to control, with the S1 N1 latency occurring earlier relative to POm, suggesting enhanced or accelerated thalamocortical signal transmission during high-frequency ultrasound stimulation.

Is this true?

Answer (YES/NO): NO